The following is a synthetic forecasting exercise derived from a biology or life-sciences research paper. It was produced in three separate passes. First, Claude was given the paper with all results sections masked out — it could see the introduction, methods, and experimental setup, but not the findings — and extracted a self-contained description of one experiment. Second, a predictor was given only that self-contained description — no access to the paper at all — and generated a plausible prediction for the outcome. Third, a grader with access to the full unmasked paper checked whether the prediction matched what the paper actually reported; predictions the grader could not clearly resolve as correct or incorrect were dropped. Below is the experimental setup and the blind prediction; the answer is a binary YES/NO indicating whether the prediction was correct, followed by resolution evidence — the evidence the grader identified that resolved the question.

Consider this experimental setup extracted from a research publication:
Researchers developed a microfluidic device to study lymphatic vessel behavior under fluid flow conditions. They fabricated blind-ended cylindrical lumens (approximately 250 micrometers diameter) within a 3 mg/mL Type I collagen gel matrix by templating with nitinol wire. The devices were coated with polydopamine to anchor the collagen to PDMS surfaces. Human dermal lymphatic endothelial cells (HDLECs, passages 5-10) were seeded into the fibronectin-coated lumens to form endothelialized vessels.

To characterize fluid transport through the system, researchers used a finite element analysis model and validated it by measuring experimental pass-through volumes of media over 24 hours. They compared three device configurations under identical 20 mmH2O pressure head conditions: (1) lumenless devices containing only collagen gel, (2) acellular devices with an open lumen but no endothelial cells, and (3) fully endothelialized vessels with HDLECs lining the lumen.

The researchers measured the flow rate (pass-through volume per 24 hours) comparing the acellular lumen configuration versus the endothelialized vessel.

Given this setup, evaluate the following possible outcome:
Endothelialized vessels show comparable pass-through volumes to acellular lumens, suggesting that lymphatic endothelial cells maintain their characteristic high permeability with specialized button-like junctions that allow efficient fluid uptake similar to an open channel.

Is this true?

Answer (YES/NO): YES